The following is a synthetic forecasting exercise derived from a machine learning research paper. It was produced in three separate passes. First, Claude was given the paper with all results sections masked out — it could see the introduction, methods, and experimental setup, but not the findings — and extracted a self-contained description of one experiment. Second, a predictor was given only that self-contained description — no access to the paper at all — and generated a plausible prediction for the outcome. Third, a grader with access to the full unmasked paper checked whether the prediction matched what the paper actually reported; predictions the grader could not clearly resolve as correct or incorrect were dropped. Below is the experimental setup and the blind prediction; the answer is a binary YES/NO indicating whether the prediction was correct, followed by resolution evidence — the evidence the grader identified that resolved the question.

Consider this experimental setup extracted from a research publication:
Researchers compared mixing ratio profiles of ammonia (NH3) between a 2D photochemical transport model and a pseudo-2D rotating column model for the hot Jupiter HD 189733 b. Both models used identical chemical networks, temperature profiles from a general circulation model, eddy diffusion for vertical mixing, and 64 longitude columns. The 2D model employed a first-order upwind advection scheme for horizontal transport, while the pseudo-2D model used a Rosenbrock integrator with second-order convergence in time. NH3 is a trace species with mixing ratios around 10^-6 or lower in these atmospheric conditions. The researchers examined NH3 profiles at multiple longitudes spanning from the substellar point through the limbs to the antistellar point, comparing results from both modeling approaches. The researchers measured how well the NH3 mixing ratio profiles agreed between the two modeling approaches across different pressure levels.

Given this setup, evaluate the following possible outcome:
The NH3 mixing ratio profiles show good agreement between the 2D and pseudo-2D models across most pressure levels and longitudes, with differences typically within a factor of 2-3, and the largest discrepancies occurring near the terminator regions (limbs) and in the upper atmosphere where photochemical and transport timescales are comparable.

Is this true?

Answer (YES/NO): NO